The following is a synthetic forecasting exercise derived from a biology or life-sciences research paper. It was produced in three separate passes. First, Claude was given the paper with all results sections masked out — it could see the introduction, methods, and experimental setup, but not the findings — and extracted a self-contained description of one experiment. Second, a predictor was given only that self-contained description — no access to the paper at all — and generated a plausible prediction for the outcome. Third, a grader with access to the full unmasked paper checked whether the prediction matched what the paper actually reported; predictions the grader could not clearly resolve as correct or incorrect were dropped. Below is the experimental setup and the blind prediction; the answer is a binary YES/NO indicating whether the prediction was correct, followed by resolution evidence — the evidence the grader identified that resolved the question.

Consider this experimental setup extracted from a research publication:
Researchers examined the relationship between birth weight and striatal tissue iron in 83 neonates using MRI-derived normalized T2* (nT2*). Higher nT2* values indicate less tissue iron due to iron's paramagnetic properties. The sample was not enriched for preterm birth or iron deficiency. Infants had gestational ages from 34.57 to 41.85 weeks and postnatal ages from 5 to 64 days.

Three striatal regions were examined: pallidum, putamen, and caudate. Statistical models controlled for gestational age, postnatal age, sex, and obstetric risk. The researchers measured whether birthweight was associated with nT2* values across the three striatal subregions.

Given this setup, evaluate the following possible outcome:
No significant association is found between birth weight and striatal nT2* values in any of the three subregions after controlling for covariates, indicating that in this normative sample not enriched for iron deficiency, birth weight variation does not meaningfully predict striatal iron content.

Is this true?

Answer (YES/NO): NO